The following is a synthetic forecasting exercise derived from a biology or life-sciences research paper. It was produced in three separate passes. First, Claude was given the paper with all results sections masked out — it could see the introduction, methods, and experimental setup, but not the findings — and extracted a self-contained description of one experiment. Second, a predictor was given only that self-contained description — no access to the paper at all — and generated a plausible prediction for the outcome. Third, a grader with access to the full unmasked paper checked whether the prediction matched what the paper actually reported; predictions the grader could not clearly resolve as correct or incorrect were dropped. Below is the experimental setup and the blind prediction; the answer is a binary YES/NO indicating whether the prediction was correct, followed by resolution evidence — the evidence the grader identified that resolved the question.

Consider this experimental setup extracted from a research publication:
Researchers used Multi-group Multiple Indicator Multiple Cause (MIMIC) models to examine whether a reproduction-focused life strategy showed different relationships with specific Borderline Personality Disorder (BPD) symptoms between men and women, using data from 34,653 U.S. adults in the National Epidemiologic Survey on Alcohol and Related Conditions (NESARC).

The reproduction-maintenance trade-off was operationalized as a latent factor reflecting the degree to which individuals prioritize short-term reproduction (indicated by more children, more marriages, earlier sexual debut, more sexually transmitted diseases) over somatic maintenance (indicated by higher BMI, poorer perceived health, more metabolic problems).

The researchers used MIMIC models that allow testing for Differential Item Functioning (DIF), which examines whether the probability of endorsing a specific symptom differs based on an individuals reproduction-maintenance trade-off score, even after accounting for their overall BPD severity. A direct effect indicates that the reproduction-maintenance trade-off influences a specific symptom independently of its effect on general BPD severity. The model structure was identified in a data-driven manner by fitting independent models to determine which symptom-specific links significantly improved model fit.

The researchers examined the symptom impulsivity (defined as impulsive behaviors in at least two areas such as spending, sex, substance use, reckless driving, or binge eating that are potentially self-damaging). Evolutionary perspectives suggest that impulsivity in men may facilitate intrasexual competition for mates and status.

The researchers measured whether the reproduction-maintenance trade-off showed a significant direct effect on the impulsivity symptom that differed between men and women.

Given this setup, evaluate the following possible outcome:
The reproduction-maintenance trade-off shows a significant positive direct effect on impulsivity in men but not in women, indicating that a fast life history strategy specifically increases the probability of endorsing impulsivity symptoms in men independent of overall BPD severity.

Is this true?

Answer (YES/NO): NO